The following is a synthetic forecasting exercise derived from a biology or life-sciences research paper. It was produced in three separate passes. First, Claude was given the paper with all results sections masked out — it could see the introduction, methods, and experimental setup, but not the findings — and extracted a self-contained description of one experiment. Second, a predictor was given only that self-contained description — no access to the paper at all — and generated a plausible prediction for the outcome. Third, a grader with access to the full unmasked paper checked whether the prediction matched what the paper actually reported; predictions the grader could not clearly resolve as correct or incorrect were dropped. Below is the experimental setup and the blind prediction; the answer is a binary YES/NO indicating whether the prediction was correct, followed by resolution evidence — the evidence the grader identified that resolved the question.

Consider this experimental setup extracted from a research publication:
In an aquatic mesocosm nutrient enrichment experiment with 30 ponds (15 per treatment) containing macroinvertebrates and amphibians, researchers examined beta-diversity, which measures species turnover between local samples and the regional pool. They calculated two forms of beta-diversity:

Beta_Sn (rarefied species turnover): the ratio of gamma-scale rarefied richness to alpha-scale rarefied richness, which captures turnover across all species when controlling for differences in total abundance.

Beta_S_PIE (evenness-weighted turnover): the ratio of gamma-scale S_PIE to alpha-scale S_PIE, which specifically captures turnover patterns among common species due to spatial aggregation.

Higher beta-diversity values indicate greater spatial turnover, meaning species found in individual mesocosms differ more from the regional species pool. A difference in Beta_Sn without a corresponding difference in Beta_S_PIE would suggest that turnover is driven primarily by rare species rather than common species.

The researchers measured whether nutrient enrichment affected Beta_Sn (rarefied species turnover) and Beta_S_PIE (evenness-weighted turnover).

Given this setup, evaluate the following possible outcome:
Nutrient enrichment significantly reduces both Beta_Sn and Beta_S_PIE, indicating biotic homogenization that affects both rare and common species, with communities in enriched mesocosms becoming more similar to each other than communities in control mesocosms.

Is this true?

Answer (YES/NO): NO